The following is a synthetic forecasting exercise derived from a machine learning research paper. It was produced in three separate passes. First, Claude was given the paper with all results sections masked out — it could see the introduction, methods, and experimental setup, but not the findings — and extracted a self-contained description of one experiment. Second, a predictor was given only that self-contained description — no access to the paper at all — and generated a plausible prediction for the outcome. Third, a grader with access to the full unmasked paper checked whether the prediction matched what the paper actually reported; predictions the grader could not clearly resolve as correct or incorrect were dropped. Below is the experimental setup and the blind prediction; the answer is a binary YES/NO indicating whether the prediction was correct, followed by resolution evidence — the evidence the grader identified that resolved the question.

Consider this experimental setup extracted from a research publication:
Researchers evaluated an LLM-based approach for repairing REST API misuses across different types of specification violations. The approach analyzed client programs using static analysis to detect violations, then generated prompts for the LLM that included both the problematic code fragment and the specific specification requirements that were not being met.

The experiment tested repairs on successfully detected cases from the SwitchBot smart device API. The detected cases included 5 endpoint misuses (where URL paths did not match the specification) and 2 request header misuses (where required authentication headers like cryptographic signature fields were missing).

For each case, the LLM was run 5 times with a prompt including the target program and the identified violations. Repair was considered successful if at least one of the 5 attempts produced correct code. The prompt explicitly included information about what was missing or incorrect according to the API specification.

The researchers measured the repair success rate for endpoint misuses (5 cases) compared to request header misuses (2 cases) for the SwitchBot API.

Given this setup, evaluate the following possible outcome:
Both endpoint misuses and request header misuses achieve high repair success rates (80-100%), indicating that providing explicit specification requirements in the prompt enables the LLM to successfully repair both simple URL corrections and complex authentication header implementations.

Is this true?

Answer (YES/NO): NO